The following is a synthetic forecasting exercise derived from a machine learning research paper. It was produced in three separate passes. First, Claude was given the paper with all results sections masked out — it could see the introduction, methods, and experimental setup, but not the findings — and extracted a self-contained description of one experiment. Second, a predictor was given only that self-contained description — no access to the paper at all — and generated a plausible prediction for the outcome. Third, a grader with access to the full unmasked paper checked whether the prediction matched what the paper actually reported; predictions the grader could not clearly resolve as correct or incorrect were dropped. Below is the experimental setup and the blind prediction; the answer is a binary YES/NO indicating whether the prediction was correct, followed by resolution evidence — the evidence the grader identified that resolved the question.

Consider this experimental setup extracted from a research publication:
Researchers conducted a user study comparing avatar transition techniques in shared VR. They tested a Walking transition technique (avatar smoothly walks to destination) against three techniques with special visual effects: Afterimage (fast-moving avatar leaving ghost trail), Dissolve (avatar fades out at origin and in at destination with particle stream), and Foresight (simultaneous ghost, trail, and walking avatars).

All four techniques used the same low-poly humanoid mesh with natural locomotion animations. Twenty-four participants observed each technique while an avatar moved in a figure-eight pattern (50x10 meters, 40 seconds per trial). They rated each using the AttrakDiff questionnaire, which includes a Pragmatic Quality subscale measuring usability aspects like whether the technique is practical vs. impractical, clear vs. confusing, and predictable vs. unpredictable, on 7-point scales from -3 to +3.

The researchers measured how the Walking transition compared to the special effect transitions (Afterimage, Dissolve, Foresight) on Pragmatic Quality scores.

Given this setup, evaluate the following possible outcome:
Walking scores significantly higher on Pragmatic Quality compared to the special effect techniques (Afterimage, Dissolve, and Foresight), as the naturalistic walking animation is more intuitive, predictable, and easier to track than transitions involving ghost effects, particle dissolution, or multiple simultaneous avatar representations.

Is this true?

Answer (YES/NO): YES